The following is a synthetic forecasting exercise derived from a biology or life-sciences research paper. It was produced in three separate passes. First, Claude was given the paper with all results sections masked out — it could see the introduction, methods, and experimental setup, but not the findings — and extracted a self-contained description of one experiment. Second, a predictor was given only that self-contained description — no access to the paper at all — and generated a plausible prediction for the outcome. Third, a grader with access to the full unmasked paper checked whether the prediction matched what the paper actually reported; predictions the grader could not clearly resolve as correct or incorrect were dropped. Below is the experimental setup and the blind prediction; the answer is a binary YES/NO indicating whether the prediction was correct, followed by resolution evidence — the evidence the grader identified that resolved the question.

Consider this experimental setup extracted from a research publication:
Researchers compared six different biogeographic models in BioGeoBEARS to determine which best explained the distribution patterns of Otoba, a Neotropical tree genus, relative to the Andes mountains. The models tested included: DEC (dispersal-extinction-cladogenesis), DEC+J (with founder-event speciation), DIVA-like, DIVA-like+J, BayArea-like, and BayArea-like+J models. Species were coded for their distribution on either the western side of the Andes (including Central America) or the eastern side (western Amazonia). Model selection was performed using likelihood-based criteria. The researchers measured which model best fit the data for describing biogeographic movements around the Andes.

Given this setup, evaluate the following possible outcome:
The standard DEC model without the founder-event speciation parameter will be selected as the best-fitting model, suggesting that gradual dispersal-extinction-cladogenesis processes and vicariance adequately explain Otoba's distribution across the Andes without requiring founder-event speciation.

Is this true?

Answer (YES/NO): NO